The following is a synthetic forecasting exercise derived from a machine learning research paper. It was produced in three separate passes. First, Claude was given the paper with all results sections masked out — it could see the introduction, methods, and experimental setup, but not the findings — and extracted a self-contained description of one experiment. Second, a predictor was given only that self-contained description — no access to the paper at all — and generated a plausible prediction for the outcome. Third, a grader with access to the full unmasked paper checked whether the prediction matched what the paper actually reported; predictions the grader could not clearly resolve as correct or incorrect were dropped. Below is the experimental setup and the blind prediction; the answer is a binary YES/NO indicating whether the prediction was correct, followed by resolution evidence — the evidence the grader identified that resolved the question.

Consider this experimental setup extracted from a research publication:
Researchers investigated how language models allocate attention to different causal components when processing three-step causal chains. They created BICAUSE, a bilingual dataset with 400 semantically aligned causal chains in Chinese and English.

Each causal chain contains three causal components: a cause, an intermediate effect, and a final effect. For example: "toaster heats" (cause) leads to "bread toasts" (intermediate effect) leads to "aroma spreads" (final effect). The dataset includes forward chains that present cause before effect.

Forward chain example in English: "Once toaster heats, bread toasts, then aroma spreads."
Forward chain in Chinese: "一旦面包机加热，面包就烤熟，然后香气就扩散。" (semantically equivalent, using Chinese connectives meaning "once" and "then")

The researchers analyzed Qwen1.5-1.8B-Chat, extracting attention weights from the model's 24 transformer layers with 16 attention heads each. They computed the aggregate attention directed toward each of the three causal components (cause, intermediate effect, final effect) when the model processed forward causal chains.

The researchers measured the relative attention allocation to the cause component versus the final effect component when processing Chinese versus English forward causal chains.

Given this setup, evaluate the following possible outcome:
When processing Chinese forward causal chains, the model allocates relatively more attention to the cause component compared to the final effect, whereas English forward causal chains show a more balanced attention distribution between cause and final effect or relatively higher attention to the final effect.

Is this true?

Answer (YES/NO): YES